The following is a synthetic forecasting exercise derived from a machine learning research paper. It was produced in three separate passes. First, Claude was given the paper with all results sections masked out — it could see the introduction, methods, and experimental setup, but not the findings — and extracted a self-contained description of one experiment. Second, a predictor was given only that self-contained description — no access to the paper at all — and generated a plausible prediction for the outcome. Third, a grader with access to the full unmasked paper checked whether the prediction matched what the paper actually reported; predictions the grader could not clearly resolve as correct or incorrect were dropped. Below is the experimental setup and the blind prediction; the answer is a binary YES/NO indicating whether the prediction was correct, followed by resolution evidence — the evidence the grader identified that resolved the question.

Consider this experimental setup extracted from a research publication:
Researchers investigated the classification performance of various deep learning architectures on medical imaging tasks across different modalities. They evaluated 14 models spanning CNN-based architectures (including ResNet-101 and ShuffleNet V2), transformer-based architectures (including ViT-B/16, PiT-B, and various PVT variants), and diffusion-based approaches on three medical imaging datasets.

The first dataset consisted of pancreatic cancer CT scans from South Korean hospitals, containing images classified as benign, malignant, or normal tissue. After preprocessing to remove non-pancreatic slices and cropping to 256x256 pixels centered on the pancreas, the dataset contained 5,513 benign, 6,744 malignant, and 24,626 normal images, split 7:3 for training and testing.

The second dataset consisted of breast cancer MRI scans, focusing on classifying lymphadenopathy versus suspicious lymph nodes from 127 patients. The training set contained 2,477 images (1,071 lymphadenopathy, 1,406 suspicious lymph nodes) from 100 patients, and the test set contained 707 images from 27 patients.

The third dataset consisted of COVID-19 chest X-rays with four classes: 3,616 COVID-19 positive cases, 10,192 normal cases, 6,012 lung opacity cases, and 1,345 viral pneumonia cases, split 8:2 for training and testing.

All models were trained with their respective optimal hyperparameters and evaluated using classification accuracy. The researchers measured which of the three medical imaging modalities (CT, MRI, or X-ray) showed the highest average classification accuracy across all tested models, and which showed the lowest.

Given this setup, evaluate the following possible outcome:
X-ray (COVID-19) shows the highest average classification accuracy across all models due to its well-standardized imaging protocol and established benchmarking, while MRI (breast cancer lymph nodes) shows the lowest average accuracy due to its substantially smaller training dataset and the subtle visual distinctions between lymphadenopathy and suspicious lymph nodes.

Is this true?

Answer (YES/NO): YES